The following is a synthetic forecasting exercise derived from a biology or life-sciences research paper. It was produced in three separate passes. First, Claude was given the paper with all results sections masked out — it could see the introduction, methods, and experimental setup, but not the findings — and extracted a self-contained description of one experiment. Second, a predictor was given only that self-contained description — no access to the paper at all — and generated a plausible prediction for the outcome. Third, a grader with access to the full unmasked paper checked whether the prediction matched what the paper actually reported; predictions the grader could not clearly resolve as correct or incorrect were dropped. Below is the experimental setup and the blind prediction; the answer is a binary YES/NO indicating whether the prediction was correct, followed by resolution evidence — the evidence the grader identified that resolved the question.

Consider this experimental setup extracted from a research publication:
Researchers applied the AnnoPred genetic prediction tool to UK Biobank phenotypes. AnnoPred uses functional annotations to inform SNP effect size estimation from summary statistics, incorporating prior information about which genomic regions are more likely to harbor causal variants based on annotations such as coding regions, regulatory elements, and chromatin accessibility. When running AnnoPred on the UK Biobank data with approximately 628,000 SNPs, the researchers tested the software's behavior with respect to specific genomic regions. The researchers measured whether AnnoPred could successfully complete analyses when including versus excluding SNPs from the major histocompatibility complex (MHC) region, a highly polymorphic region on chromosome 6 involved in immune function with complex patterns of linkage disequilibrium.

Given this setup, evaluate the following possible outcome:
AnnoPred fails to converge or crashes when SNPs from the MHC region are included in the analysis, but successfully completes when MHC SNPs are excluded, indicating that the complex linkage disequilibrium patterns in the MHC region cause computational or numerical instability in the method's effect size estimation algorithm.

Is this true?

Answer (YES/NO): YES